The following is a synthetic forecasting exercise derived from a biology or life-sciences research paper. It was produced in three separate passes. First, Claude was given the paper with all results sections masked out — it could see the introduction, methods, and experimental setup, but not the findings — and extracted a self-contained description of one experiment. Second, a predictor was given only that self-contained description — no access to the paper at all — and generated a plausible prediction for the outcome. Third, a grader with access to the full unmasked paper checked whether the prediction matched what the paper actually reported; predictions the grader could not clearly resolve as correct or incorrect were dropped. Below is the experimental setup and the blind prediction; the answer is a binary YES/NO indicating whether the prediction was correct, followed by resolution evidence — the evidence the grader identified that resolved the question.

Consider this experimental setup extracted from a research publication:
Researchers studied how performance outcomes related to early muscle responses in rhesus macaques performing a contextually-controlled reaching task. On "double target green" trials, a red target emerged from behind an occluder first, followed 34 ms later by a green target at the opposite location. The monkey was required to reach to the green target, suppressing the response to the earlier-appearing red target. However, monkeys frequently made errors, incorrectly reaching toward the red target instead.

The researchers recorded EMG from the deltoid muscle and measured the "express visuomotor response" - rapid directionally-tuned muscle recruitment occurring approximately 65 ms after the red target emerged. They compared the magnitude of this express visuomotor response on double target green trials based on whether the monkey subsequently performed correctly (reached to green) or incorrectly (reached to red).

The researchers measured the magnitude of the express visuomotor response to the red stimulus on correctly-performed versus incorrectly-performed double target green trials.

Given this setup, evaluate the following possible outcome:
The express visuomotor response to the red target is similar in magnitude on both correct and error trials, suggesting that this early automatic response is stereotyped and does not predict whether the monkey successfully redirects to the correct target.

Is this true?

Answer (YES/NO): NO